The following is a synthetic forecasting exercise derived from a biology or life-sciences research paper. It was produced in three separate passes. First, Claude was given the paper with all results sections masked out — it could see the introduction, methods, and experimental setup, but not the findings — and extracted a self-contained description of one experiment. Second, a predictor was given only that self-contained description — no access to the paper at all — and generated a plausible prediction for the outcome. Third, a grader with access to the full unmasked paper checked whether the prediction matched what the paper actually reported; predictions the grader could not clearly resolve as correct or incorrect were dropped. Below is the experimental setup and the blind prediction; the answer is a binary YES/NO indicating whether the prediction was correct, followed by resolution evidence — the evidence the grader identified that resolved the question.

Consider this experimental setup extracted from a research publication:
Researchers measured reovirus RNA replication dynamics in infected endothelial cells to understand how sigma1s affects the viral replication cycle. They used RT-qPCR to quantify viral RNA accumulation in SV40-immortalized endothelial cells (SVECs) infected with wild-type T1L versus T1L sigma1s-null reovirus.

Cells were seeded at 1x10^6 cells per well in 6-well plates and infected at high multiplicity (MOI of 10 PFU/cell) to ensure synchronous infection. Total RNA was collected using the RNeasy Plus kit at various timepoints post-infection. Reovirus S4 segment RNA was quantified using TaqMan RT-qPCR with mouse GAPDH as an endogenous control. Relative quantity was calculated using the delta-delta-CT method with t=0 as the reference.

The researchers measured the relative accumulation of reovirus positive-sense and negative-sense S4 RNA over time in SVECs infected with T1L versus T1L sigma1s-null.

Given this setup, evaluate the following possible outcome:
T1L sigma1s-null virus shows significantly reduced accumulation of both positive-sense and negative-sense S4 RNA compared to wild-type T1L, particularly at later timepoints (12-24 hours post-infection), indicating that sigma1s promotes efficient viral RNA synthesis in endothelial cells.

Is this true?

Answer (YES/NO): NO